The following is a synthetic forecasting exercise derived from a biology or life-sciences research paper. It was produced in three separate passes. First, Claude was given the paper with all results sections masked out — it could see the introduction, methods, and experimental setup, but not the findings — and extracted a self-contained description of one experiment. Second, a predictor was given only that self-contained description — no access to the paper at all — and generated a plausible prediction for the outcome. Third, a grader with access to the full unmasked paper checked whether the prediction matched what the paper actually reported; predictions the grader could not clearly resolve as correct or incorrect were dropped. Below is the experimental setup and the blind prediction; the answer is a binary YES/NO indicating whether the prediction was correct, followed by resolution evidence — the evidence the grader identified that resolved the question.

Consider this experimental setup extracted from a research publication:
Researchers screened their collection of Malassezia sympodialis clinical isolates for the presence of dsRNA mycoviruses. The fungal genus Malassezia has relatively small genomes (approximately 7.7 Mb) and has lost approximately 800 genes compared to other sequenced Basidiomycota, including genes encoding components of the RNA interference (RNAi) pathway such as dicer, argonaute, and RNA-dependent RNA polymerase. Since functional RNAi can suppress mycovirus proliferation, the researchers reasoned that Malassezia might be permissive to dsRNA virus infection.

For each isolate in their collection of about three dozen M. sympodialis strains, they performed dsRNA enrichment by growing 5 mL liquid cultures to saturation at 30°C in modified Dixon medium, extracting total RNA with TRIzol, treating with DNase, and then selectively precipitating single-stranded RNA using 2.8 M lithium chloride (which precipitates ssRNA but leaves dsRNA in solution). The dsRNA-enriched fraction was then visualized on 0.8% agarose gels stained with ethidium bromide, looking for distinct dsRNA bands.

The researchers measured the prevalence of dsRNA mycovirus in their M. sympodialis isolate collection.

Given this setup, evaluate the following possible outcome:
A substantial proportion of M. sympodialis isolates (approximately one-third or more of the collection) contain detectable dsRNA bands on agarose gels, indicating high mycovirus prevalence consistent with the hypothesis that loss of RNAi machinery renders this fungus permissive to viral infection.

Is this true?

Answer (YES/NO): YES